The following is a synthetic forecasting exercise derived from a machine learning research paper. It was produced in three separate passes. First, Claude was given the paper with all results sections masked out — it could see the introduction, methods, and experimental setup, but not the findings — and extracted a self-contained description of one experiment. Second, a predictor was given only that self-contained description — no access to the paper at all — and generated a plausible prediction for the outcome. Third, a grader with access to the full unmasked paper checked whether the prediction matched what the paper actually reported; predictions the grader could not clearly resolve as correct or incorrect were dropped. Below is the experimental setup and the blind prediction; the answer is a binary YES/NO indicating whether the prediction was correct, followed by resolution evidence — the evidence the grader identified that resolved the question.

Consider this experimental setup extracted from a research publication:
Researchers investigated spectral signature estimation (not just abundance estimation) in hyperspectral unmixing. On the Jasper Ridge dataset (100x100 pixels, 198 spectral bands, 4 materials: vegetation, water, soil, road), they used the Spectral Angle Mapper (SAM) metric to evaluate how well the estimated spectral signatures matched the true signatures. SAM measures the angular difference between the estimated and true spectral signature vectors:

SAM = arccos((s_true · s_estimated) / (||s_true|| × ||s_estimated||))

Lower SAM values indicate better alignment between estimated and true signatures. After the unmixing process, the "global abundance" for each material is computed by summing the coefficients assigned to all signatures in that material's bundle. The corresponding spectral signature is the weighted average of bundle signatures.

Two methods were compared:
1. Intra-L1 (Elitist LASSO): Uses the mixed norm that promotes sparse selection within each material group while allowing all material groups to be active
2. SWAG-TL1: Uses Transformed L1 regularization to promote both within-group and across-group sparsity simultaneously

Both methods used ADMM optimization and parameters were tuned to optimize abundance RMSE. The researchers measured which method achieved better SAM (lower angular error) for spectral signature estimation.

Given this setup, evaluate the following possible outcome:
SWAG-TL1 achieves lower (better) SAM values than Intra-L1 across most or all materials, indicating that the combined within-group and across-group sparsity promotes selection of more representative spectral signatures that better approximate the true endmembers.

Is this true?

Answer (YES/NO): NO